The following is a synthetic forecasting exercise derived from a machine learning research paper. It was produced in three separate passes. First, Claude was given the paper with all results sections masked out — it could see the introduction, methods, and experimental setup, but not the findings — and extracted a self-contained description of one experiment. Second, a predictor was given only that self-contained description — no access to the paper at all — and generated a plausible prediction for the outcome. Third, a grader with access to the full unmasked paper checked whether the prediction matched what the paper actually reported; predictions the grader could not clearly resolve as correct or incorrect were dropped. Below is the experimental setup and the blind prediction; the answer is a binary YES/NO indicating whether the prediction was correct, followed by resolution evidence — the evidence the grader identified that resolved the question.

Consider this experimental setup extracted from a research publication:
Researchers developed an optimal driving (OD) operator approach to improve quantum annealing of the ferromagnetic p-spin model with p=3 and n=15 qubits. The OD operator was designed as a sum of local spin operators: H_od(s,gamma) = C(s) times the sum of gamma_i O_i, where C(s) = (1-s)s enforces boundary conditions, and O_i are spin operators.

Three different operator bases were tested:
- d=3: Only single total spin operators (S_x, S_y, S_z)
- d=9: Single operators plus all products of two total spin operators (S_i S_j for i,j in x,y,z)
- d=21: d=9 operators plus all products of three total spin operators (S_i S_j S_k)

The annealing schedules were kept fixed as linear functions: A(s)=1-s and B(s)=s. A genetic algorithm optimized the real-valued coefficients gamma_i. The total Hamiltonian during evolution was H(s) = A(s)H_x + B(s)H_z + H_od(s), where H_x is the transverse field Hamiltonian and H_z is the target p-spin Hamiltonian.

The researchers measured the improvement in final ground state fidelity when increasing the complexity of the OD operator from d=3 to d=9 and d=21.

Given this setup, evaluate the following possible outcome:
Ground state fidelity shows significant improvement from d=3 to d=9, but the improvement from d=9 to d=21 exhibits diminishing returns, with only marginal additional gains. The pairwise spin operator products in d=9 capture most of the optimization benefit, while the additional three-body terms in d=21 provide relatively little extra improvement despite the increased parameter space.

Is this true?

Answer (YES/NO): NO